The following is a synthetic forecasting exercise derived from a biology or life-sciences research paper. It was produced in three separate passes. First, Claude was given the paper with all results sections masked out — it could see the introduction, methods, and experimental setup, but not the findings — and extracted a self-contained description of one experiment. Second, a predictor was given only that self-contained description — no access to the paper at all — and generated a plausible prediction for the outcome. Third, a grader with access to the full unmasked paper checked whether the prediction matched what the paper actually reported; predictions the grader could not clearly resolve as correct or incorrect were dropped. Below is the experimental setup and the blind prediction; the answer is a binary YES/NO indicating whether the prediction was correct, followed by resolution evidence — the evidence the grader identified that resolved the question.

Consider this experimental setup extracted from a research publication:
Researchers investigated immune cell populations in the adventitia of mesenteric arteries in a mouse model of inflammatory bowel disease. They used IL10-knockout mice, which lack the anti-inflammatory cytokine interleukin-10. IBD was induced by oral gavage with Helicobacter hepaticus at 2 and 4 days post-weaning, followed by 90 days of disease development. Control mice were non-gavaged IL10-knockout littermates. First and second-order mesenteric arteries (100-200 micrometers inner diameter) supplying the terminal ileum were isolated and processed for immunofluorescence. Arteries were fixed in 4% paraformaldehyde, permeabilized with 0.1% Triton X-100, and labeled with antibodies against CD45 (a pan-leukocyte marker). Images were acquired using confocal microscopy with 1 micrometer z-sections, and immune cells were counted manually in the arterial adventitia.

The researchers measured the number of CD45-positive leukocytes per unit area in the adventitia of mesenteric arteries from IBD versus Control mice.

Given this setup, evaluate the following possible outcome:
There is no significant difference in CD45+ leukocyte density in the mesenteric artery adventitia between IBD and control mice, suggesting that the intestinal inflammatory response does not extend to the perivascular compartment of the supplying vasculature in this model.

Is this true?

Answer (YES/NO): NO